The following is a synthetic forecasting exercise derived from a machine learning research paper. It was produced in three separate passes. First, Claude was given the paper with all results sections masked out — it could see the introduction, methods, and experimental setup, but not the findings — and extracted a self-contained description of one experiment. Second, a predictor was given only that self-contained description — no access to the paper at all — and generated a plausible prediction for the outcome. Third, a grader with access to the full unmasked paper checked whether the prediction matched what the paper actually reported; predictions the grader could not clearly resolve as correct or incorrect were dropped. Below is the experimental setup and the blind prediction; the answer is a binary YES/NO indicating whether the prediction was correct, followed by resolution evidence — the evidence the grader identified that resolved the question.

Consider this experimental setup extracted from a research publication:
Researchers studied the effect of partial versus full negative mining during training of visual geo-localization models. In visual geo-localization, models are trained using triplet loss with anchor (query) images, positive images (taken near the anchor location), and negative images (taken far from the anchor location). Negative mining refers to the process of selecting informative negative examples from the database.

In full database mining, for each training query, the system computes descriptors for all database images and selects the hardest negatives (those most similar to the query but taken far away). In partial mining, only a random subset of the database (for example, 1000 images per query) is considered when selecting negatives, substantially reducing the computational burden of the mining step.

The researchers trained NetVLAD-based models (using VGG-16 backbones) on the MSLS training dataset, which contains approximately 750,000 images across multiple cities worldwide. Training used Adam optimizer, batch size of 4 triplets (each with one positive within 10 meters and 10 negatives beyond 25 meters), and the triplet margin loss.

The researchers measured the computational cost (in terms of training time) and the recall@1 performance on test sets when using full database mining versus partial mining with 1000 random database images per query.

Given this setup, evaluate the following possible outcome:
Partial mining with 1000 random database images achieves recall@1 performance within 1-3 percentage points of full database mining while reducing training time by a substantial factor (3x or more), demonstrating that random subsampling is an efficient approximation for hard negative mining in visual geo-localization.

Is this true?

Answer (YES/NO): YES